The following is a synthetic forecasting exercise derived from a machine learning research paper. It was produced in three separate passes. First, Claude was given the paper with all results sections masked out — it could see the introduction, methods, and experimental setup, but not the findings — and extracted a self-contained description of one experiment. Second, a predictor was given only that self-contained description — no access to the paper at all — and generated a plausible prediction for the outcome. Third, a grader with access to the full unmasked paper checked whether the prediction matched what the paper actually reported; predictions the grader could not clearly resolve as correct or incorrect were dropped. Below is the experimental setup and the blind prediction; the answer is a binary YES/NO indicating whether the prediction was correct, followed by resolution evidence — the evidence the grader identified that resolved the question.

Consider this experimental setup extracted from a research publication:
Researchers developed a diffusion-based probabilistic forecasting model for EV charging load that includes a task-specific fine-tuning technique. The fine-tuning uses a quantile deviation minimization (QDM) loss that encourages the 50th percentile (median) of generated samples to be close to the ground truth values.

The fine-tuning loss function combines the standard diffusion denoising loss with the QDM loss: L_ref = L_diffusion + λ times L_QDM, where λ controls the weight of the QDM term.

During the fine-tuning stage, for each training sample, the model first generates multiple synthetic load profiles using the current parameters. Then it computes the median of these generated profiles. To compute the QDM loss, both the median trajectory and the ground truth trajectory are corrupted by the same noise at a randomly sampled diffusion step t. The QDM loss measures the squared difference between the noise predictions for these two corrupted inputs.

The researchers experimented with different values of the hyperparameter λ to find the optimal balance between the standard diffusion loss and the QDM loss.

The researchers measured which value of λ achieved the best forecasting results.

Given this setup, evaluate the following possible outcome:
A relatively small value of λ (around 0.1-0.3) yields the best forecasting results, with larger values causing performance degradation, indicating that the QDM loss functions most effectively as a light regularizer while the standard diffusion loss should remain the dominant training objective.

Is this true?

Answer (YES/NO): NO